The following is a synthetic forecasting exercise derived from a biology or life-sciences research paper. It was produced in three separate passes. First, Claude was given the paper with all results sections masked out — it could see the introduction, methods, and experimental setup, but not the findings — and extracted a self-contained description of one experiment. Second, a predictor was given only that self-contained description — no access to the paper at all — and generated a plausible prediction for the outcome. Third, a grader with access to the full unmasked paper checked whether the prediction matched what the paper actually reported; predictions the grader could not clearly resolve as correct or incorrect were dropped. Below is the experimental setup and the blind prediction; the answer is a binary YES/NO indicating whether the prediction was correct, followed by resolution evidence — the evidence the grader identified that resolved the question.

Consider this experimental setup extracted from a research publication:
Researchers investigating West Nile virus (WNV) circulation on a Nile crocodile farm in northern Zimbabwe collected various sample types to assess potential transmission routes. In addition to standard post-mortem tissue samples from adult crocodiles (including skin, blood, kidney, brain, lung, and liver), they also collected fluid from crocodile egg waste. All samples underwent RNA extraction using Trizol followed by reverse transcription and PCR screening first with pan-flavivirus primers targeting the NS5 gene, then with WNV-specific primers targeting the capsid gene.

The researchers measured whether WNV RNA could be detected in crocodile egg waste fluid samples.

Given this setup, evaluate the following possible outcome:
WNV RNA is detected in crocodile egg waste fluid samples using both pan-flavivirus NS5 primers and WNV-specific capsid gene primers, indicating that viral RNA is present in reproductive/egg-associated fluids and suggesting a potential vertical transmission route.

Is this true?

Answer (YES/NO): YES